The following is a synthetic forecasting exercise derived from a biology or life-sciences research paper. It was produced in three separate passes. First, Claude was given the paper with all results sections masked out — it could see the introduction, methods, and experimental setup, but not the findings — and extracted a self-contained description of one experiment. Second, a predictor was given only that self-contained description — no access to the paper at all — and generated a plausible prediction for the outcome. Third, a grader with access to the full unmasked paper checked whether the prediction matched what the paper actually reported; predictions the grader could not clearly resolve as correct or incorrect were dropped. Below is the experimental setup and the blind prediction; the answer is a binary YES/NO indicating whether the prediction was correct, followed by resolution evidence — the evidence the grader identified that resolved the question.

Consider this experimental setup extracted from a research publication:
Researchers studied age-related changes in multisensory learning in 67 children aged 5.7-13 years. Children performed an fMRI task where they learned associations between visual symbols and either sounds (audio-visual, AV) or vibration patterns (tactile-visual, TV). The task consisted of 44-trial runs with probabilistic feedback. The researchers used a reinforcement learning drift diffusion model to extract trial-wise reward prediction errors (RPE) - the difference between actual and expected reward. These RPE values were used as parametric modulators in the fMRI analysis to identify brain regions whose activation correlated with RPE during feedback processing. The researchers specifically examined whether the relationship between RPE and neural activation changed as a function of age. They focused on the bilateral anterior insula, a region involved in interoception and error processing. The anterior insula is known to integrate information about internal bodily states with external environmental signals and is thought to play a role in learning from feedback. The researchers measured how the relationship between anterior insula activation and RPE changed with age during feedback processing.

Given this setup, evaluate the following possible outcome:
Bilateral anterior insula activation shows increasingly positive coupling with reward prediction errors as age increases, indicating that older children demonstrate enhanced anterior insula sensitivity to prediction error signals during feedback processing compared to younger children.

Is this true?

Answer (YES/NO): NO